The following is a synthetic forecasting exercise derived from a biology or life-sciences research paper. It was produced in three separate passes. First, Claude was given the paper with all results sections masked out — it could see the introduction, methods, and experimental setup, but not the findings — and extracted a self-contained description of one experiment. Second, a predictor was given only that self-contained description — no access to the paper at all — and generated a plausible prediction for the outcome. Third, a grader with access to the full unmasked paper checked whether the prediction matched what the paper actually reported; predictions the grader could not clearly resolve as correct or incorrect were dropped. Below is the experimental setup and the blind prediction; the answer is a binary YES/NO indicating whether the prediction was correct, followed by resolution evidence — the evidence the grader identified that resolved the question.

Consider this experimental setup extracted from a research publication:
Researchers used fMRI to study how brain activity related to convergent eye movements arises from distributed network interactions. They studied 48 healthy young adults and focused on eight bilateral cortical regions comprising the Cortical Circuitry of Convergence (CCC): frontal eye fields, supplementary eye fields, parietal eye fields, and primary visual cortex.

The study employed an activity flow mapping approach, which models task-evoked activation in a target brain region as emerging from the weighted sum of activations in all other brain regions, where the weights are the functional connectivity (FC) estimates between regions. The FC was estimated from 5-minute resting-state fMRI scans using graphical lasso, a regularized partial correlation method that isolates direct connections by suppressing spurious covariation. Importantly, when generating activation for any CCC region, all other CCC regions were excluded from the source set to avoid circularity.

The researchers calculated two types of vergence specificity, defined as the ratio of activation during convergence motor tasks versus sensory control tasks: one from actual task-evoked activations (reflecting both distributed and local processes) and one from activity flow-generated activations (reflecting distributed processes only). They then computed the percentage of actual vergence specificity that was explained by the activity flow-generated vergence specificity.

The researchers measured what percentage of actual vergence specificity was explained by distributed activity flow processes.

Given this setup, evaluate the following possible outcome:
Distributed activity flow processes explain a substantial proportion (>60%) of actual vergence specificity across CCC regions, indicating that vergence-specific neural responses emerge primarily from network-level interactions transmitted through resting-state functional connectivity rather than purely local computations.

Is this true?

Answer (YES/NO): YES